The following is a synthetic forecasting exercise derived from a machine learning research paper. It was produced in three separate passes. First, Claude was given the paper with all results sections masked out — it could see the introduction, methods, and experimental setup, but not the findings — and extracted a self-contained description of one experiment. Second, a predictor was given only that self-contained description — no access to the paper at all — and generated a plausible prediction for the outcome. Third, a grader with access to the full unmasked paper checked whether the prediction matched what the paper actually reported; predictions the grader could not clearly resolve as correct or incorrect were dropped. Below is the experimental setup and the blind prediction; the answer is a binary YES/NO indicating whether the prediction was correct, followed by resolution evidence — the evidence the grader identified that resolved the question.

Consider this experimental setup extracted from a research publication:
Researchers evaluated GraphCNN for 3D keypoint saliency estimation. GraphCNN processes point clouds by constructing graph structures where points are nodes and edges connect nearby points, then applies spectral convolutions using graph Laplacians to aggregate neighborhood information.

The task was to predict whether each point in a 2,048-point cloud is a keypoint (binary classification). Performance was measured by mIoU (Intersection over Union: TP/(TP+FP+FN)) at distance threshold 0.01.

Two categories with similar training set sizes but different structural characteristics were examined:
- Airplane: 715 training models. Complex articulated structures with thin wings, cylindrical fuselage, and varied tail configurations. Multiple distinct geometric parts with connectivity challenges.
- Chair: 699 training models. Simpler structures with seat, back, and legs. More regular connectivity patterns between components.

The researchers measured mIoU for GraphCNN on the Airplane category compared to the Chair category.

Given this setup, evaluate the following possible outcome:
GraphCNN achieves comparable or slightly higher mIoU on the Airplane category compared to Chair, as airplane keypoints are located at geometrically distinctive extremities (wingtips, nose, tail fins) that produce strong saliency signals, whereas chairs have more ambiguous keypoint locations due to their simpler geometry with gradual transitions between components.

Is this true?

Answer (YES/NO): YES